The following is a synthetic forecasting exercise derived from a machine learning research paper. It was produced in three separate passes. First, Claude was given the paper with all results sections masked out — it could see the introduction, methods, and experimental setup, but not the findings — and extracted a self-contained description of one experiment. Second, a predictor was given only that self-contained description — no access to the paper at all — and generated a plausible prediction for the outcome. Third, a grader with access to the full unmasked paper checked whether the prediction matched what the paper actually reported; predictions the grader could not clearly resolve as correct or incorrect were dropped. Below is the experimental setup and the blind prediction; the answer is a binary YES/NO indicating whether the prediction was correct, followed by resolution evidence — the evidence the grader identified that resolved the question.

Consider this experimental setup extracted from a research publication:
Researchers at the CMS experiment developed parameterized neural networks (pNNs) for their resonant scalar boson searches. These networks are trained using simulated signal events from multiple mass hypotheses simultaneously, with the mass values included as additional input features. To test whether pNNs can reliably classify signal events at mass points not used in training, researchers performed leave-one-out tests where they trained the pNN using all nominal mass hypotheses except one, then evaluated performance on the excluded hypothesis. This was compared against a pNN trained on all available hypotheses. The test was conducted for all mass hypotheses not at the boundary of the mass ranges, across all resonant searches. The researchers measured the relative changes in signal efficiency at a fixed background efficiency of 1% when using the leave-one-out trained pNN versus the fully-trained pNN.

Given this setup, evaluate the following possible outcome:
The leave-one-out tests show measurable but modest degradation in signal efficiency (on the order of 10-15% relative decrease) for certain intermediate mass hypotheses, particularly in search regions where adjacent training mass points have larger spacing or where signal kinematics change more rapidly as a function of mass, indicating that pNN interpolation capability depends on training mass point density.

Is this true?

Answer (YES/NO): NO